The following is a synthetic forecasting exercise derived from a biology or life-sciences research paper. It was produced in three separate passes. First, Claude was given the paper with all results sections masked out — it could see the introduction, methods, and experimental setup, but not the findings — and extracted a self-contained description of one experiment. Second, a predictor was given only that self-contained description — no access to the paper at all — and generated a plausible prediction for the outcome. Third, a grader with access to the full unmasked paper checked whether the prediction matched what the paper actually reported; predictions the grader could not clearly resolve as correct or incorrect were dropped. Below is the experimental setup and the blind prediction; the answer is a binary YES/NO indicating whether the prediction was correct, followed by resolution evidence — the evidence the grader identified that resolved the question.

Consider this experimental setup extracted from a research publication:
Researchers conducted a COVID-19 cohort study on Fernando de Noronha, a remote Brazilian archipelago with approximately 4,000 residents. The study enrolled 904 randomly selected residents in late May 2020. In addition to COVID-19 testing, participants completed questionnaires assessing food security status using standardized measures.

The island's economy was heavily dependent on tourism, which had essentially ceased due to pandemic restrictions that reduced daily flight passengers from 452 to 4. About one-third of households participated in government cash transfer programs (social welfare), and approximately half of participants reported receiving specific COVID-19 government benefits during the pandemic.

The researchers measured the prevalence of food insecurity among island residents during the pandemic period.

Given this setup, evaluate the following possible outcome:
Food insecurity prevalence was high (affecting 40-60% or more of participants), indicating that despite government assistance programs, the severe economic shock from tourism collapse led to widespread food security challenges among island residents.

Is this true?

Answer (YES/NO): YES